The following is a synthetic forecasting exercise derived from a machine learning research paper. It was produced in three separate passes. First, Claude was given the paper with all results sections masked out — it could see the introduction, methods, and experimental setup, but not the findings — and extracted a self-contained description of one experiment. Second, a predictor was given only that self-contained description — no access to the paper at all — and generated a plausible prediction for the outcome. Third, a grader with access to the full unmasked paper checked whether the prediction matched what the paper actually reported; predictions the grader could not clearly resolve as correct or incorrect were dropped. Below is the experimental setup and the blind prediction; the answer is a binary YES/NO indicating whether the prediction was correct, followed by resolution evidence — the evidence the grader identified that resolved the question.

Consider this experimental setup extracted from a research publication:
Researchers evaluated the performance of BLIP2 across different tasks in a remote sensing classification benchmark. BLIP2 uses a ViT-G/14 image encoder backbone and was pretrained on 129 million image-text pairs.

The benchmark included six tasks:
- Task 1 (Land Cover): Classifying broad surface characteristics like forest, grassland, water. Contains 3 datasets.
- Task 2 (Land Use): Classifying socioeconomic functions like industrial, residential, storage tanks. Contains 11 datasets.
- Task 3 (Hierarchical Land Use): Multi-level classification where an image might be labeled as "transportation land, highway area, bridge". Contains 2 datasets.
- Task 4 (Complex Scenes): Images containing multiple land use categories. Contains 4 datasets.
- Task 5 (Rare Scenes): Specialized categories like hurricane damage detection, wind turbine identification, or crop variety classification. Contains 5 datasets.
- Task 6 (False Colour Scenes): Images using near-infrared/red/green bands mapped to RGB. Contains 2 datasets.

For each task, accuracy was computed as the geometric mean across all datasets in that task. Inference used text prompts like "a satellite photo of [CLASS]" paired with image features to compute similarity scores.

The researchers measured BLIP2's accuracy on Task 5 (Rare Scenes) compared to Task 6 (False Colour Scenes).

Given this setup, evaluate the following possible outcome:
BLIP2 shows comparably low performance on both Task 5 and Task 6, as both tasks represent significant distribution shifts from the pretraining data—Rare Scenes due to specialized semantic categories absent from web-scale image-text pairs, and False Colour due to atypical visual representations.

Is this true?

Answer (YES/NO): NO